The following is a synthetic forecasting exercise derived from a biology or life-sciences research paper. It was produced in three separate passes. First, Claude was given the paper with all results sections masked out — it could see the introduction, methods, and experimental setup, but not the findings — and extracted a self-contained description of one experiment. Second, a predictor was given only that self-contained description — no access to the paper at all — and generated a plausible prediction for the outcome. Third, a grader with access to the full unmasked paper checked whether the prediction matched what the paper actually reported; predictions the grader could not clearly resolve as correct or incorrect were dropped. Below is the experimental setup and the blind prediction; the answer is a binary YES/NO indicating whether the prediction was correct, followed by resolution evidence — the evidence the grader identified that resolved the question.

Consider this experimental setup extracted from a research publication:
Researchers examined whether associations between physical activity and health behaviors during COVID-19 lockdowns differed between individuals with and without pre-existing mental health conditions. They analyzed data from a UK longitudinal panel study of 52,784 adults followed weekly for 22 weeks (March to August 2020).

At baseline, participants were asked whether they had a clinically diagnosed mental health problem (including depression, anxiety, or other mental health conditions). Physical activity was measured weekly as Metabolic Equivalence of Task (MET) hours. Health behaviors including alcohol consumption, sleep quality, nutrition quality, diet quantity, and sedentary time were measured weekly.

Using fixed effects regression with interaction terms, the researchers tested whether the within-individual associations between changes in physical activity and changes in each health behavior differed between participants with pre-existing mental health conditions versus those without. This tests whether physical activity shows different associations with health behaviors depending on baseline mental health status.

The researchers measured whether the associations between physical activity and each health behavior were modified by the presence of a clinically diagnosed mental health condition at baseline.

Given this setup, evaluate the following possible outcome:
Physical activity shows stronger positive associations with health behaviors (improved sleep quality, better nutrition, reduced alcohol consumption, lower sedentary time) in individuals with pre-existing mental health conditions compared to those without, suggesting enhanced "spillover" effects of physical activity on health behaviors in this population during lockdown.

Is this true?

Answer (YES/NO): NO